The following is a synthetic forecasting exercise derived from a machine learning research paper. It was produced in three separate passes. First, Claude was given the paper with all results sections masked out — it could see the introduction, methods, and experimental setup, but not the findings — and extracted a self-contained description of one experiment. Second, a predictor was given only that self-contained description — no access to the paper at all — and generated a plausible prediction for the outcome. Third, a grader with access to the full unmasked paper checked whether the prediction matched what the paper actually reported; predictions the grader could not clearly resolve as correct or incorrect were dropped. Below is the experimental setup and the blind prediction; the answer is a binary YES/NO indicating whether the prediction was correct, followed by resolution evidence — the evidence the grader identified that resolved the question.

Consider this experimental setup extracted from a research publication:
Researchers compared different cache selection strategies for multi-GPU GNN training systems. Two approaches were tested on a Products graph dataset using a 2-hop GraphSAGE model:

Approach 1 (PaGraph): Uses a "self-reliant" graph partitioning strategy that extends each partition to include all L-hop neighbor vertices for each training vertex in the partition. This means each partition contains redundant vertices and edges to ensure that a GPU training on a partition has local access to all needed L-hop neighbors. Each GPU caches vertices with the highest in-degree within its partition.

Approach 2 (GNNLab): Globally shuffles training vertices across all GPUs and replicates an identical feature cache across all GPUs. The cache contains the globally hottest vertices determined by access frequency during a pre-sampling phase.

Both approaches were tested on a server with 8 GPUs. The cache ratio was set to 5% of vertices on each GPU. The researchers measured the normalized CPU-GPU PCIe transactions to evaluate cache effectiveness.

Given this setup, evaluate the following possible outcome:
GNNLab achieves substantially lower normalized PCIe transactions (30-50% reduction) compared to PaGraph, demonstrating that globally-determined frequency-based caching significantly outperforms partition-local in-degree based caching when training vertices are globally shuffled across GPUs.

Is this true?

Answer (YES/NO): NO